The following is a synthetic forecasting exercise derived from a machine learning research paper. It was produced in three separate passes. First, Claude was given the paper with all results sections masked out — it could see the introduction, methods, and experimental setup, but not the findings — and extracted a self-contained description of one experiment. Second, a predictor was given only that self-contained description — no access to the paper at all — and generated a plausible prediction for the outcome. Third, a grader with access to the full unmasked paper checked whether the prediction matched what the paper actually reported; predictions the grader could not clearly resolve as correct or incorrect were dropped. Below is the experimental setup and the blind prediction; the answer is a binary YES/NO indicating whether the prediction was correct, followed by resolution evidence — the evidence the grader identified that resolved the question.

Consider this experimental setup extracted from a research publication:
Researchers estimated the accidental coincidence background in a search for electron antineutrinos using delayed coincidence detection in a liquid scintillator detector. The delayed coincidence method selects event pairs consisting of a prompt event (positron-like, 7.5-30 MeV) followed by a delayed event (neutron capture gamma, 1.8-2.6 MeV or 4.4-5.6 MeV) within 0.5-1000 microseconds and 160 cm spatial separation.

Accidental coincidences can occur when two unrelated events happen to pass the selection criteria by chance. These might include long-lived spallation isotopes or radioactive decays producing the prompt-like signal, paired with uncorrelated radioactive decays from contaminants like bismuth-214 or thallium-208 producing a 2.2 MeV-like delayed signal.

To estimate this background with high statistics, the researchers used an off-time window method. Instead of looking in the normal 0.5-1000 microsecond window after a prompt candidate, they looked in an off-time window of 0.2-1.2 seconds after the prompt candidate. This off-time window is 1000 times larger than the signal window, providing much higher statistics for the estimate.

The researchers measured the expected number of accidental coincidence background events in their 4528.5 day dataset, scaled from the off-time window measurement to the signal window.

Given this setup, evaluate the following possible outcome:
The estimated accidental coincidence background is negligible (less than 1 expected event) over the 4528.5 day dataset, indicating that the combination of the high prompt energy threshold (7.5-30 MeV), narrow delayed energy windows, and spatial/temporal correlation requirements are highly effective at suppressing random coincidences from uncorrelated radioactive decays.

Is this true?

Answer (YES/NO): YES